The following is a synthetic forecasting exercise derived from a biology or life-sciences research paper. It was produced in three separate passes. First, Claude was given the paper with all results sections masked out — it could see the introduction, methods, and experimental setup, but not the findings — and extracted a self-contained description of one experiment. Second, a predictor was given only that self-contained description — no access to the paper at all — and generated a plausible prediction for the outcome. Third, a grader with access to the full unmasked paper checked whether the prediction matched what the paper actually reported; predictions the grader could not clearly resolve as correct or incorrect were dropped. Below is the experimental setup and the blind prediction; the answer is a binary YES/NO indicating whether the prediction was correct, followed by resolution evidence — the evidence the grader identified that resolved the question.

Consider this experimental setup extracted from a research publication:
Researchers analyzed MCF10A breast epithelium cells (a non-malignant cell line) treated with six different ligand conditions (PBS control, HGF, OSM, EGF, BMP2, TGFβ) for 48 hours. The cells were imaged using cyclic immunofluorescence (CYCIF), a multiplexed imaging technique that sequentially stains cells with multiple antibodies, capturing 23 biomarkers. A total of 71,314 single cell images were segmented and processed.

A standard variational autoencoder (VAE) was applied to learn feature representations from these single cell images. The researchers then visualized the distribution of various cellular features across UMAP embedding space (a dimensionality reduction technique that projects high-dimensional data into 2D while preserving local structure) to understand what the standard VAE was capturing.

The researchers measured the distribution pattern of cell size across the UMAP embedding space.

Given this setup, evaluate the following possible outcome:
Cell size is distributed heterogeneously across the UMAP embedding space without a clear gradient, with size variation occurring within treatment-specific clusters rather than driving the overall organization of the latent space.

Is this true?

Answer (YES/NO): NO